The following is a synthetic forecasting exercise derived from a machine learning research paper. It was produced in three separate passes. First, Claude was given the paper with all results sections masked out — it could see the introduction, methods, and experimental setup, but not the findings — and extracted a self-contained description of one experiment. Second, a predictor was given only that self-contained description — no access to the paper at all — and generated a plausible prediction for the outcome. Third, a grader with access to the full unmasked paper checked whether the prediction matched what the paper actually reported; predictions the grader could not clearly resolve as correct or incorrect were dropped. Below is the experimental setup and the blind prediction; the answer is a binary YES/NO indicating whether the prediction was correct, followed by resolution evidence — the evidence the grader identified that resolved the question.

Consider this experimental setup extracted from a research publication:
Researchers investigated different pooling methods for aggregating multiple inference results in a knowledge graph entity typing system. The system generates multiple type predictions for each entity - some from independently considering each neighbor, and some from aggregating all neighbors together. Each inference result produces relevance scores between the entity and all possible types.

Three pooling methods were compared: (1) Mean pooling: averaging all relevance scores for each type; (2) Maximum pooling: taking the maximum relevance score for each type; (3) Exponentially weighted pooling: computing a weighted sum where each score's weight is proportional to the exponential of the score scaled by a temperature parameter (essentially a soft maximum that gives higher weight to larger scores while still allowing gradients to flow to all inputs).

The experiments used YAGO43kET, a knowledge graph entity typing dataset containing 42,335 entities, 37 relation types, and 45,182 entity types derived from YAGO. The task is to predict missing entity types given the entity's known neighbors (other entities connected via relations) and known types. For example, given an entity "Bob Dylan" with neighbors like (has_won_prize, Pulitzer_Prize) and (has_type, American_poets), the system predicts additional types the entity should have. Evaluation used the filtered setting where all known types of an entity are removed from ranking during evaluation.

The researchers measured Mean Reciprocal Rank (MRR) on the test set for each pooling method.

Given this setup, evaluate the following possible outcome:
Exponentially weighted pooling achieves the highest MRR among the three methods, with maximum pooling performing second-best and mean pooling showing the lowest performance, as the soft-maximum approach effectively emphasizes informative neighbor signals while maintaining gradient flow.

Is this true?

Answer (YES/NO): YES